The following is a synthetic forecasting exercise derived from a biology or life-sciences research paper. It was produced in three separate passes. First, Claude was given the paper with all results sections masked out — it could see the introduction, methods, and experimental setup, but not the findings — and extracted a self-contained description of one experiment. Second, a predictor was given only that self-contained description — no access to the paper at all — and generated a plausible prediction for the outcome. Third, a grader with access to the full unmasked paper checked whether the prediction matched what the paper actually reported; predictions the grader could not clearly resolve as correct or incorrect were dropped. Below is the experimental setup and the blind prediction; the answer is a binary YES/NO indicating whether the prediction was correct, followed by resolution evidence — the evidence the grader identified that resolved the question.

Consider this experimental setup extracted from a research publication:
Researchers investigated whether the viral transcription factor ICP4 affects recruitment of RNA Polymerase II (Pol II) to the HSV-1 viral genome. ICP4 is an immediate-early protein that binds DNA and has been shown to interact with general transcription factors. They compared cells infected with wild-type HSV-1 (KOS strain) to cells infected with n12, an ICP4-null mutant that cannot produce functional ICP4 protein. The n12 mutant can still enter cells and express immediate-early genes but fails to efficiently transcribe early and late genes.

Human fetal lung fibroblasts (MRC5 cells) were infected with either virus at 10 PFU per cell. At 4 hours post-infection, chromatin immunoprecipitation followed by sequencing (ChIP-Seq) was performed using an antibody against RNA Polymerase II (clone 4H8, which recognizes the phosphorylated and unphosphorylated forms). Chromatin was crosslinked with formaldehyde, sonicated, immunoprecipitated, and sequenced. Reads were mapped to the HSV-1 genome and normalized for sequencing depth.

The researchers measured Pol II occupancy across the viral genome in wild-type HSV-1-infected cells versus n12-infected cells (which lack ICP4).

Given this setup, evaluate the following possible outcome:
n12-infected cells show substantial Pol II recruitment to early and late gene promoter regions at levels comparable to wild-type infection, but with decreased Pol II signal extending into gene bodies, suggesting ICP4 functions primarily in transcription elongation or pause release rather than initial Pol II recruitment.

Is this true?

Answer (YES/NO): NO